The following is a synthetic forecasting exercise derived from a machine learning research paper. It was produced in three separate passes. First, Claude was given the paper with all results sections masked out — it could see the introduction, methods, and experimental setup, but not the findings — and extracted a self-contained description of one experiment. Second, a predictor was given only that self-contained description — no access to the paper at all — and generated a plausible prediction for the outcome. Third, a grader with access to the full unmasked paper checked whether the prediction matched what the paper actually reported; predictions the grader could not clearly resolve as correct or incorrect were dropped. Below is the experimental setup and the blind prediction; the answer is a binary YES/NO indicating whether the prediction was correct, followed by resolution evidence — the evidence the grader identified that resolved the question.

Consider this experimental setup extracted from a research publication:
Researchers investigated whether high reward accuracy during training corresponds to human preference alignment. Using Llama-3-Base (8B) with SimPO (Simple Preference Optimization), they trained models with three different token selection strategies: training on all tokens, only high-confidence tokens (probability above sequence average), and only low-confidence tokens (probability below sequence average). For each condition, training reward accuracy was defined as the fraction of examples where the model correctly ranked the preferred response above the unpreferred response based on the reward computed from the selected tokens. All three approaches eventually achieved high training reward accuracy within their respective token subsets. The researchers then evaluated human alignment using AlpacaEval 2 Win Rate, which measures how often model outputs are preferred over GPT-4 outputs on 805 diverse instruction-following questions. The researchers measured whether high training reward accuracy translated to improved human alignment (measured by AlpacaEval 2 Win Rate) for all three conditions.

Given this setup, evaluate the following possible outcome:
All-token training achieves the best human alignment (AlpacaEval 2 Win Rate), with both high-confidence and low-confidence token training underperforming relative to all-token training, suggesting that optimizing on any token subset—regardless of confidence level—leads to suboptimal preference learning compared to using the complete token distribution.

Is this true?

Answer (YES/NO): NO